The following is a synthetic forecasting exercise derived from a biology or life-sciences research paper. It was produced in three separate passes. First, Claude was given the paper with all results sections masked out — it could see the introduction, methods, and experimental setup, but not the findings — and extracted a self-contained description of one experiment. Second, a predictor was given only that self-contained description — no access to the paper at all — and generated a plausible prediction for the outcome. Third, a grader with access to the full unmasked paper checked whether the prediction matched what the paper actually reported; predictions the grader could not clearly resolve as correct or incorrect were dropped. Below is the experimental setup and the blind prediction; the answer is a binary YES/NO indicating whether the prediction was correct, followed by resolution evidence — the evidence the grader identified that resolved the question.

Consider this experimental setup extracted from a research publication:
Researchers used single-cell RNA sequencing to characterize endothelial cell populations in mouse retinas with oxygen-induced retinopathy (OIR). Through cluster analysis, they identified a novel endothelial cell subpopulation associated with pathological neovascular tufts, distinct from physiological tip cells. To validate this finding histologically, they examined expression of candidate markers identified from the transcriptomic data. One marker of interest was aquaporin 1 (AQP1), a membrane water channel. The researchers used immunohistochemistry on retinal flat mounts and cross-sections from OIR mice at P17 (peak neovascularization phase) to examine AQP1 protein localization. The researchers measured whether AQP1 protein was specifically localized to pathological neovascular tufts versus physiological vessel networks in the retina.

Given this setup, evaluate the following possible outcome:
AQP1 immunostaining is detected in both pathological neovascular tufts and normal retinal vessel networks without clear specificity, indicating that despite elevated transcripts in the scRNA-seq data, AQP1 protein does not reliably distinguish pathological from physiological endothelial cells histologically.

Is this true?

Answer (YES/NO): NO